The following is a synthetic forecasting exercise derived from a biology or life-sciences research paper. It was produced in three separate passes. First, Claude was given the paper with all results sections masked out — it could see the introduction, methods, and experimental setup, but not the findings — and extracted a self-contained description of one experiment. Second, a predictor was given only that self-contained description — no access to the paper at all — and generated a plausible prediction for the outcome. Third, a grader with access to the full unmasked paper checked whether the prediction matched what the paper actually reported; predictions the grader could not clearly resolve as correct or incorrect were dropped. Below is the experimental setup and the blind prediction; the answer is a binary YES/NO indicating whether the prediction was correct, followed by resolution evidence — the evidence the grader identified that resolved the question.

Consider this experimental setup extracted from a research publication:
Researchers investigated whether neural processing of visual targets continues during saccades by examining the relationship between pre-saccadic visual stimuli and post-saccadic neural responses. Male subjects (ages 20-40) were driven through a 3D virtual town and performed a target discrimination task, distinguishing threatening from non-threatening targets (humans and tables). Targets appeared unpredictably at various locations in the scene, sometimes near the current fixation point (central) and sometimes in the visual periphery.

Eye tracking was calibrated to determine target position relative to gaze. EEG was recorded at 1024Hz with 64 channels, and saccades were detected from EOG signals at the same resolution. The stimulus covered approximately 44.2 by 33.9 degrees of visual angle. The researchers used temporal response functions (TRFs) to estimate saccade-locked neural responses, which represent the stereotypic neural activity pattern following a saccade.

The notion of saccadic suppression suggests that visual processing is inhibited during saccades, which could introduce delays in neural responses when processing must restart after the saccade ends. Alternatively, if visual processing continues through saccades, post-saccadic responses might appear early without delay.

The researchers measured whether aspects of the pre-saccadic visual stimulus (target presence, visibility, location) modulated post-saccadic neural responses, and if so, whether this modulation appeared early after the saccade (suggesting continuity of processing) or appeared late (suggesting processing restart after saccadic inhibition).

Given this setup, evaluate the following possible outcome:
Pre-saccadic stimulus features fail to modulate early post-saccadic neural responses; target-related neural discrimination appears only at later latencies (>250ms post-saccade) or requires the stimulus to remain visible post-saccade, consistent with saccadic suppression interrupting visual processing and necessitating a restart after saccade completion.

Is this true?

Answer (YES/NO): NO